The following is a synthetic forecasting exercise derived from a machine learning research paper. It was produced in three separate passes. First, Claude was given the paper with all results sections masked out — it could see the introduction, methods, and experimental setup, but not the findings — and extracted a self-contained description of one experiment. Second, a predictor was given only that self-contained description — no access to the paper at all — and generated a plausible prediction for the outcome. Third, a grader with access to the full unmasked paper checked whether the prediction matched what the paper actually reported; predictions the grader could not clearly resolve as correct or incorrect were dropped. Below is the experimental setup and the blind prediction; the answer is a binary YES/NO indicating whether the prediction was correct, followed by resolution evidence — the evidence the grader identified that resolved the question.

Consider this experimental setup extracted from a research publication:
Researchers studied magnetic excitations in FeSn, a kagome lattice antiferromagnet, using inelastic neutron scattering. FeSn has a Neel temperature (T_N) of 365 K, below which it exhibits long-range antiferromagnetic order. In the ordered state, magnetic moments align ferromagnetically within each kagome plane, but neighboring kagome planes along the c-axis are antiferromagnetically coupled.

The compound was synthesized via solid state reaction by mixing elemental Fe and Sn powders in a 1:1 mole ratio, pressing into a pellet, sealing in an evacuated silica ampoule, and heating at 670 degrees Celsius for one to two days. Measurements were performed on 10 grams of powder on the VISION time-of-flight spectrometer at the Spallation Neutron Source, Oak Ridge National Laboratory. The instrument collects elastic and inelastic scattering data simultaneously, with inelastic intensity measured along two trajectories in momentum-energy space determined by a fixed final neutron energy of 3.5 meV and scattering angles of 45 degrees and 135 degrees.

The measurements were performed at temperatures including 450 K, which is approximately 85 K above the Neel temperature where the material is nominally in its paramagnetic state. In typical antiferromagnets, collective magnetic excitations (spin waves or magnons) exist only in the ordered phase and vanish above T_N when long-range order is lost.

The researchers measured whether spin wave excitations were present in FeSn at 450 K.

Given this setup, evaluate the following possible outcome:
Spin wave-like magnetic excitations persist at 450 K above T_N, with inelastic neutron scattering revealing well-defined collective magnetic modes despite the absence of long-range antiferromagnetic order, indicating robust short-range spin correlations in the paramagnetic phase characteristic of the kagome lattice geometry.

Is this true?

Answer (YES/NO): YES